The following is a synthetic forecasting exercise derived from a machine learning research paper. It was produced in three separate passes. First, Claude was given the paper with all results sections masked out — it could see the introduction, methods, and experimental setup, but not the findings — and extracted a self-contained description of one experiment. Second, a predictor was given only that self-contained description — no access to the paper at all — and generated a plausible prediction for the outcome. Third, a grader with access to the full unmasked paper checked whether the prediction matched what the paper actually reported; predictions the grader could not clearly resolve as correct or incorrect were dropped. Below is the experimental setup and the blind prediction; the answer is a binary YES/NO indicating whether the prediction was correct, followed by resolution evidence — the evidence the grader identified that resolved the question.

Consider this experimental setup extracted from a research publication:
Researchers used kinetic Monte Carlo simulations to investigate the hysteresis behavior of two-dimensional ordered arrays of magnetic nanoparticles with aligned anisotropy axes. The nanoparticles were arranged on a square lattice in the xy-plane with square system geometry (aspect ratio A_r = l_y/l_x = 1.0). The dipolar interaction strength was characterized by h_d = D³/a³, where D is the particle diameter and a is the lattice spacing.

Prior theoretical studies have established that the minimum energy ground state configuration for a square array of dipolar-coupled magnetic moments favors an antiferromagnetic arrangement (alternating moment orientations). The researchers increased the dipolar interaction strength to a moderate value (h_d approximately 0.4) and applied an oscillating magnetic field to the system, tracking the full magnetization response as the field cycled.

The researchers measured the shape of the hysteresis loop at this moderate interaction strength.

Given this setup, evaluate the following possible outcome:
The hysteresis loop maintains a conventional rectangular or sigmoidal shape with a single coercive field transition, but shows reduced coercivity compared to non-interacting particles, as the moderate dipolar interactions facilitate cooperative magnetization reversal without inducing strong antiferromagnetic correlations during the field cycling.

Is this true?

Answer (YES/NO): NO